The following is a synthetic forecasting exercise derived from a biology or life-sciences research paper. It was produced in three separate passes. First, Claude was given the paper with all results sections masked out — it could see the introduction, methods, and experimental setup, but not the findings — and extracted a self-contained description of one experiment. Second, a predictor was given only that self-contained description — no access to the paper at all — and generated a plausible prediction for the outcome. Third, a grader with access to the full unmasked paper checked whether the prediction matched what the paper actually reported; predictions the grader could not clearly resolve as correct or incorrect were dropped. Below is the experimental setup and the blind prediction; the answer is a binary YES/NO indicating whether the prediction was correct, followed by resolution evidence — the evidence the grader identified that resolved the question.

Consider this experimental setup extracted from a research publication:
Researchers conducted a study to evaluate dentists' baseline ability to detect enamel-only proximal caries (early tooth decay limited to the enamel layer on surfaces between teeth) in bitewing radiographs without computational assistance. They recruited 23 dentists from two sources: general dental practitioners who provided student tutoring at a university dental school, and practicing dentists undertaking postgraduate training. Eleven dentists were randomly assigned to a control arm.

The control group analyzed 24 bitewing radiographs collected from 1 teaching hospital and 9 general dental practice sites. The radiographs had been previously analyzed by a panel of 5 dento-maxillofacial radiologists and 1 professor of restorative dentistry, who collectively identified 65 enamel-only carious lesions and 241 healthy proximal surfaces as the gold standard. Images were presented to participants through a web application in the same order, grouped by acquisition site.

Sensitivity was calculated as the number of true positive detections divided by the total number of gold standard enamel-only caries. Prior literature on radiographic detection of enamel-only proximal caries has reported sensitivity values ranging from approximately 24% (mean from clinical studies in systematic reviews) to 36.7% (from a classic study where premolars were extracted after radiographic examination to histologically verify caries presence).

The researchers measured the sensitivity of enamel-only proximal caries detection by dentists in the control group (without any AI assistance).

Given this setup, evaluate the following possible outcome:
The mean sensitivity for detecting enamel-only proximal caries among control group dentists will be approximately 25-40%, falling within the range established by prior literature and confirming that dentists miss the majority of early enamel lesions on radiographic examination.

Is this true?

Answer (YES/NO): NO